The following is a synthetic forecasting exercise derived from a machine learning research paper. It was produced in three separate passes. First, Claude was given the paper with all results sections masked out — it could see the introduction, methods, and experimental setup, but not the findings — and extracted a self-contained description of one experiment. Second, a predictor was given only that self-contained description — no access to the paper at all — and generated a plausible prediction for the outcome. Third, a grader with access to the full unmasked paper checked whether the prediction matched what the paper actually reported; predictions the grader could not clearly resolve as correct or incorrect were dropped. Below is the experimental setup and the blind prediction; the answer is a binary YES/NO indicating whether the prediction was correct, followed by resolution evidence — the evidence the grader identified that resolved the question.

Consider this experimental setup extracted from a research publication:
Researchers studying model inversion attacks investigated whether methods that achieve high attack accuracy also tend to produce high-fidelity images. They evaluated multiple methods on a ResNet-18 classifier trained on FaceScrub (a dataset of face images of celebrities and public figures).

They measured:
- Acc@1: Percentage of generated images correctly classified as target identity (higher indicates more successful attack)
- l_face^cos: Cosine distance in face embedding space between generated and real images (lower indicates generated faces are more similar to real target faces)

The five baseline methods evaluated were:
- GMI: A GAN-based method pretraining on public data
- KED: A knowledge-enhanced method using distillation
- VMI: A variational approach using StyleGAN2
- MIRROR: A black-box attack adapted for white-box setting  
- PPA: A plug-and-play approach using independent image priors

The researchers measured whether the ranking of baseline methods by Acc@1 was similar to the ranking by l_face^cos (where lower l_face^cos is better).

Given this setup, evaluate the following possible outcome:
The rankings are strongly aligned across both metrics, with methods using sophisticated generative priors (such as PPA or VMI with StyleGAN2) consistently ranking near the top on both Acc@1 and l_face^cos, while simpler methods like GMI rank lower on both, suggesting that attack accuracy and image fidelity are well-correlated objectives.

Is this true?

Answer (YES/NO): NO